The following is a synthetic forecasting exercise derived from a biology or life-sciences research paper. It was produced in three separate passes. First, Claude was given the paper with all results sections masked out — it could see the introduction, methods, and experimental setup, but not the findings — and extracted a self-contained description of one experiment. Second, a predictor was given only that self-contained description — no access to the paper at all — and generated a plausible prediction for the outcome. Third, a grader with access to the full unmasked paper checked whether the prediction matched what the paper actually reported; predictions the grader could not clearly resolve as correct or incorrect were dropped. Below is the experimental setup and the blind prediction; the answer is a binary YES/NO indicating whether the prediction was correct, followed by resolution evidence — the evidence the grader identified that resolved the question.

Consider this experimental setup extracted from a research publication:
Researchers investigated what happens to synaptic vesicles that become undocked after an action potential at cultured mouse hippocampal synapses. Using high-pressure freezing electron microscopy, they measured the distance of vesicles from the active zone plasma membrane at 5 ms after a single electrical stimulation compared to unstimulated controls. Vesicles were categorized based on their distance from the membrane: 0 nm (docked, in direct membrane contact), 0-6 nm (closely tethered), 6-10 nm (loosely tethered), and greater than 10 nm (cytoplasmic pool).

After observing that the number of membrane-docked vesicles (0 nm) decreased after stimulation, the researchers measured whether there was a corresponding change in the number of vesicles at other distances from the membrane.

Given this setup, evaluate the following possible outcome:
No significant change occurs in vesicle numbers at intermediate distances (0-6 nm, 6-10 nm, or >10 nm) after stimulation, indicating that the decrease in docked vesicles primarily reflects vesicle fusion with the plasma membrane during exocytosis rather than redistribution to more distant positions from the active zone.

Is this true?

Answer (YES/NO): NO